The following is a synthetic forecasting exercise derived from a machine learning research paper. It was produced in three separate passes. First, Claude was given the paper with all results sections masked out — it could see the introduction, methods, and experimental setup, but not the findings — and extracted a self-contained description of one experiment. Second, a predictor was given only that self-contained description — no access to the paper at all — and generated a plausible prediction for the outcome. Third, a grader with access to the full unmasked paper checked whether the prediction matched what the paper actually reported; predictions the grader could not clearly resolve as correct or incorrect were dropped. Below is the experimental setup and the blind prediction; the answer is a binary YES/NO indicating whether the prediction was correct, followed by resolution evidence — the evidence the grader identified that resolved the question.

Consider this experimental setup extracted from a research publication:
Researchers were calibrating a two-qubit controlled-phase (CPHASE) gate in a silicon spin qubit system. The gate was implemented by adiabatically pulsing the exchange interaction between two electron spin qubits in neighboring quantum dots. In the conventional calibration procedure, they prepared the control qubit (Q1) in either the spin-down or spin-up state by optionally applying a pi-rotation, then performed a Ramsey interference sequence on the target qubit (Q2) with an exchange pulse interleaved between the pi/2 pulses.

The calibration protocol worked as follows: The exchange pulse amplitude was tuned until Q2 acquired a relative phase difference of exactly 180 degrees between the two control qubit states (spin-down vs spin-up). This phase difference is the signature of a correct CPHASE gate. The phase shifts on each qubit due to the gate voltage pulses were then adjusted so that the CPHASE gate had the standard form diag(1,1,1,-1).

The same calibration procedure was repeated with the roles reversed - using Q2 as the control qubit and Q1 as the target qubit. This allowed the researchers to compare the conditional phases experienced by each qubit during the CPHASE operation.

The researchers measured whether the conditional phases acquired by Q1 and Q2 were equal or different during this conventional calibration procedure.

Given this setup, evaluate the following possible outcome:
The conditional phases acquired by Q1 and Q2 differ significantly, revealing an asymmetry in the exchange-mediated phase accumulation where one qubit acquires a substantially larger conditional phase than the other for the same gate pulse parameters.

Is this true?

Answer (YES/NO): NO